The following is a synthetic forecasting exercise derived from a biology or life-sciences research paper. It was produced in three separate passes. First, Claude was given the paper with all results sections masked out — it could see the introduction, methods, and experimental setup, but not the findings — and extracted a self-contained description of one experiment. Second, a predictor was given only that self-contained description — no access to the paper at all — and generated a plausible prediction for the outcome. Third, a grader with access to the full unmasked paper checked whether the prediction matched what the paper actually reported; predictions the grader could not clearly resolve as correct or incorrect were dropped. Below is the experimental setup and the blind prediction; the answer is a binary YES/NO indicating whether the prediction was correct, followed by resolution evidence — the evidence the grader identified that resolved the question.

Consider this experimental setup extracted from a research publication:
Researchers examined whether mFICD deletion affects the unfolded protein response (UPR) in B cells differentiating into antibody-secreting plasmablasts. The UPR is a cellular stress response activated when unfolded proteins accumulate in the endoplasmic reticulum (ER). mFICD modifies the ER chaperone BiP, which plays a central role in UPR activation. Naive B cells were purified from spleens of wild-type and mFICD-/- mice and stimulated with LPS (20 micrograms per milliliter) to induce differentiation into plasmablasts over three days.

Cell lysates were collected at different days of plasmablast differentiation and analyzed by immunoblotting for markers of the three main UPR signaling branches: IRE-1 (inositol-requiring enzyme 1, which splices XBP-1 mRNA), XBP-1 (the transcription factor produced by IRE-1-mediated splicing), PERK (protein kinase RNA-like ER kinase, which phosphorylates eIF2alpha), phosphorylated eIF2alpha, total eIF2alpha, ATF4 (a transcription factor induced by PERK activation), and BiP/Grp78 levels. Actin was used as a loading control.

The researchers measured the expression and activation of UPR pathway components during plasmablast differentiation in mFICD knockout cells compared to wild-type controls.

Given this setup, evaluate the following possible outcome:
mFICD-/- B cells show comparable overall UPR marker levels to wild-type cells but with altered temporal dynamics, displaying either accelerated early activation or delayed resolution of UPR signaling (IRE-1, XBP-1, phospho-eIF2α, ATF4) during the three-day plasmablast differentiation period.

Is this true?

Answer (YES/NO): NO